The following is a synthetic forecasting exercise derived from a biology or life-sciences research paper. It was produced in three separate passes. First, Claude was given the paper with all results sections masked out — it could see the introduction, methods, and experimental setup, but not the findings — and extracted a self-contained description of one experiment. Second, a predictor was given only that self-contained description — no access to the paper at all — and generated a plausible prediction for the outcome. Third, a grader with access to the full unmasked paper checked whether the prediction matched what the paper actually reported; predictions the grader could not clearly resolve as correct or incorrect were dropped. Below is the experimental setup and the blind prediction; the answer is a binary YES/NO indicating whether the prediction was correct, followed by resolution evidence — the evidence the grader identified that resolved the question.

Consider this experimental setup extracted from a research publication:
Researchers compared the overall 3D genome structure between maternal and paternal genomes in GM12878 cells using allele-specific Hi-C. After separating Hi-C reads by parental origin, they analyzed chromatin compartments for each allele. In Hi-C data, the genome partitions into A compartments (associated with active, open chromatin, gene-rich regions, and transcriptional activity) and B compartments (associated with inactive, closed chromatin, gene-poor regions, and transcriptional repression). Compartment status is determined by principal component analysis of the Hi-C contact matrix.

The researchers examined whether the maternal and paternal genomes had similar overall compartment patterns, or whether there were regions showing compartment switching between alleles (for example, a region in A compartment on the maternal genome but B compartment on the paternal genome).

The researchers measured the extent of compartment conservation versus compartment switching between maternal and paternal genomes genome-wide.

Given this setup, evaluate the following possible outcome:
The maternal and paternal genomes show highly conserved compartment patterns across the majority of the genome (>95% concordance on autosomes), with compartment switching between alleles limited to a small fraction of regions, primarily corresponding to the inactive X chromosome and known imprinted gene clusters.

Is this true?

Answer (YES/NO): NO